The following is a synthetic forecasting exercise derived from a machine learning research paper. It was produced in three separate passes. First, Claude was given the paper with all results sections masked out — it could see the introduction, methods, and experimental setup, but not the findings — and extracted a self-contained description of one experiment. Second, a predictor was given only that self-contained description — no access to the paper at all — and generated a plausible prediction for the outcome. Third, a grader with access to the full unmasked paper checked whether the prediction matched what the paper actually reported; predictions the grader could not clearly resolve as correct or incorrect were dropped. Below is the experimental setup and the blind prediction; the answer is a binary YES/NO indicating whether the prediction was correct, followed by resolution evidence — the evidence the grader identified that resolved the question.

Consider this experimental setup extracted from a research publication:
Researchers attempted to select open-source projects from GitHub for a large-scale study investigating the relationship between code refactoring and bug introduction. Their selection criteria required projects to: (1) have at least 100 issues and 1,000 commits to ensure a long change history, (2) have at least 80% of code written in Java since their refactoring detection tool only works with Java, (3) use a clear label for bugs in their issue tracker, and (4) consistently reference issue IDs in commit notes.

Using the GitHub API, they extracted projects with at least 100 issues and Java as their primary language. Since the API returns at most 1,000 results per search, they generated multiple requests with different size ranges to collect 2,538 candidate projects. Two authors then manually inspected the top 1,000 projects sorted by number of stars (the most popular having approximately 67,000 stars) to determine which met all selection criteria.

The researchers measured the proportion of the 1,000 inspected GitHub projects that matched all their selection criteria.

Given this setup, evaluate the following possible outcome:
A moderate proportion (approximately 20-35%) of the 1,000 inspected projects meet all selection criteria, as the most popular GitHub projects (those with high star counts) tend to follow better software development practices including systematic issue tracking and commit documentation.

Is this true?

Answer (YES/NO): NO